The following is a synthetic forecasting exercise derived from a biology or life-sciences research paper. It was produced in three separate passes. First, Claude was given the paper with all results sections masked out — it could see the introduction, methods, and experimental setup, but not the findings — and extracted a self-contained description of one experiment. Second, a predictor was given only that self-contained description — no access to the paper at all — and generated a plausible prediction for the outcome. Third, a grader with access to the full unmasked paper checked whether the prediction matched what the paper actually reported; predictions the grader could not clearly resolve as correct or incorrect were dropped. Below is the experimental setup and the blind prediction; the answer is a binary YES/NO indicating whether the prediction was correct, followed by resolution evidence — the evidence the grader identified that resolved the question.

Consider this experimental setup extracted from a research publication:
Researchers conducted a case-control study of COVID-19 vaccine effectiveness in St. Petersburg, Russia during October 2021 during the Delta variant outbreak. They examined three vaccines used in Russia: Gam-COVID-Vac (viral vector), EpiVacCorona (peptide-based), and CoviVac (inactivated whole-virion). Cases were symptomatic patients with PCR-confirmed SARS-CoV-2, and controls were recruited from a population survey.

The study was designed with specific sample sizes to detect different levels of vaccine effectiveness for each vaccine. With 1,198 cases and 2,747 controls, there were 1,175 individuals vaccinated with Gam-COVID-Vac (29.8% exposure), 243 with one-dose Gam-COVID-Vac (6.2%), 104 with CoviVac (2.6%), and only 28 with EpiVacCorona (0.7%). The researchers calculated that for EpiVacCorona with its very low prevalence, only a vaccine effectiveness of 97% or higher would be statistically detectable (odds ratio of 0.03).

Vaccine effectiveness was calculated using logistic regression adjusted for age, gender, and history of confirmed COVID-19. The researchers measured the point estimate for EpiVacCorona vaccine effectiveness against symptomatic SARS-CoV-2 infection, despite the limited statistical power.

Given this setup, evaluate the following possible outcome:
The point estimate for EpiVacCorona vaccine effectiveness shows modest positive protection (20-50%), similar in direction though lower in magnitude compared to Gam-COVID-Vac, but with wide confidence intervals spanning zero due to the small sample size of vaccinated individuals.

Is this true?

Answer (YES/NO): NO